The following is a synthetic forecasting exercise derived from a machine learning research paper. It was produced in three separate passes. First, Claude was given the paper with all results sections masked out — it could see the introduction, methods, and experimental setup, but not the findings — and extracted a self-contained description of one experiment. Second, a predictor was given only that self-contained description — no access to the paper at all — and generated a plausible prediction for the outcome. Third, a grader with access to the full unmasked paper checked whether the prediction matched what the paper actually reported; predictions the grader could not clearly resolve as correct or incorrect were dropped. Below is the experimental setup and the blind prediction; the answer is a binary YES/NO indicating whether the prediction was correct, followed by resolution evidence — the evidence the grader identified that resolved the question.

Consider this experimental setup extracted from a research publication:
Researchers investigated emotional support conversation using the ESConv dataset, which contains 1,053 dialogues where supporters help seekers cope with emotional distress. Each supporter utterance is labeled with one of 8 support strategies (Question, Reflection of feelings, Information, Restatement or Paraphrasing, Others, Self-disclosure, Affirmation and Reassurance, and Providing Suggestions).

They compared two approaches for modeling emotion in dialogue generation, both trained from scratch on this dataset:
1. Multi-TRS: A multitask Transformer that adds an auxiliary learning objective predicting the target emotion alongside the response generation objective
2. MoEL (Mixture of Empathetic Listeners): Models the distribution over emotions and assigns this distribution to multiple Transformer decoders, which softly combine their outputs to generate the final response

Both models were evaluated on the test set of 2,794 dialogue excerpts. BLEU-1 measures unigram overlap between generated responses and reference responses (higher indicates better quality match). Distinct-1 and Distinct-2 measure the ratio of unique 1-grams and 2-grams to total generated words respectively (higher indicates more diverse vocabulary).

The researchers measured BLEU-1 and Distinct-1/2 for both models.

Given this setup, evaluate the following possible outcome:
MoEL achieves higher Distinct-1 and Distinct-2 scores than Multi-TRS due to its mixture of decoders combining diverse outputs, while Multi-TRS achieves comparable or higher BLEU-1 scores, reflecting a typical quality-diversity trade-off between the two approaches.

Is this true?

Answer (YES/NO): NO